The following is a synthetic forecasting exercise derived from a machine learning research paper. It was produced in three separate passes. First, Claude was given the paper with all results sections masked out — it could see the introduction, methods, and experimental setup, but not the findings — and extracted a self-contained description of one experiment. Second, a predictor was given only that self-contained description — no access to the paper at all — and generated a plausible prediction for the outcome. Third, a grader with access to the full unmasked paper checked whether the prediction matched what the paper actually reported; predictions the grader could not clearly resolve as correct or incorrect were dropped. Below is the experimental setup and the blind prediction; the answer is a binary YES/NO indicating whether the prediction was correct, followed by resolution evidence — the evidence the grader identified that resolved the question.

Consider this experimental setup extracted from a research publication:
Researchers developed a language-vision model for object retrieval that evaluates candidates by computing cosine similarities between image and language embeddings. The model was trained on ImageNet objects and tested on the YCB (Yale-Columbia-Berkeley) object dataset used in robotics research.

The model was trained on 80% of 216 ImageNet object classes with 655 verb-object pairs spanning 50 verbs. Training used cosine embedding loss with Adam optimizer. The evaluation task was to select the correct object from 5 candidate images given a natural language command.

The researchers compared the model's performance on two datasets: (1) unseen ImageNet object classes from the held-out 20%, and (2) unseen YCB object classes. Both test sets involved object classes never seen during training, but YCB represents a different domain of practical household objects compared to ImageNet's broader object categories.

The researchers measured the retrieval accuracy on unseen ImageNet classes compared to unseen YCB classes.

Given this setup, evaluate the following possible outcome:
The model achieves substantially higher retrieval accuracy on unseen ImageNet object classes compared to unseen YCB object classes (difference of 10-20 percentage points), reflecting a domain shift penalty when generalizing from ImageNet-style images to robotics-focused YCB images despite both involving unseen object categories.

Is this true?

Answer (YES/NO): NO